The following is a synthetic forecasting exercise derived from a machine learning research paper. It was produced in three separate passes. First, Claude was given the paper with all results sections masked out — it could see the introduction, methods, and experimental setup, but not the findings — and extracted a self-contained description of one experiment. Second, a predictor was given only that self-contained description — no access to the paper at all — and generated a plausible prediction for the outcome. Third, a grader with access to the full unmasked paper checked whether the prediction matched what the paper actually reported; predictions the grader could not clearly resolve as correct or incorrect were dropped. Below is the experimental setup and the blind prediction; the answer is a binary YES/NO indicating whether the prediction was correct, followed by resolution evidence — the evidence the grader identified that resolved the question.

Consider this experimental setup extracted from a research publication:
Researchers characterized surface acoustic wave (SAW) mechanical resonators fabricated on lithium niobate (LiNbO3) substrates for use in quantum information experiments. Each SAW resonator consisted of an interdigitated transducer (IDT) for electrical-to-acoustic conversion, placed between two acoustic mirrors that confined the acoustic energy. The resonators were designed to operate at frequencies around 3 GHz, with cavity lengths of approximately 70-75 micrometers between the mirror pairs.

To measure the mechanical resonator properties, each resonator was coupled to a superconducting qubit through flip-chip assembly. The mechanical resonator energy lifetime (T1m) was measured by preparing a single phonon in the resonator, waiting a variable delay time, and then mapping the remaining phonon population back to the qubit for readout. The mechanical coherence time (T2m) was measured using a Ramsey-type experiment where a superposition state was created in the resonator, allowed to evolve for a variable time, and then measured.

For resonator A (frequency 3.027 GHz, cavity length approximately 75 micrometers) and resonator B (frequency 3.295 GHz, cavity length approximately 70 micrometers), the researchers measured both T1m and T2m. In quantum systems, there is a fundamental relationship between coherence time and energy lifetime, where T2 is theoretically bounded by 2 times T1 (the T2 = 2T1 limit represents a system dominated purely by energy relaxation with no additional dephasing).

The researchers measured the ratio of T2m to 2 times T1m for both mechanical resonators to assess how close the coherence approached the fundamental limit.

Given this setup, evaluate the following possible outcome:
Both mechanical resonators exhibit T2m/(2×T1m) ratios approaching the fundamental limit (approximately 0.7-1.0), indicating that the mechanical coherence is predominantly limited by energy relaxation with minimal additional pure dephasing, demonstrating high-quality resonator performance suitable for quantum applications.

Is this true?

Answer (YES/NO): YES